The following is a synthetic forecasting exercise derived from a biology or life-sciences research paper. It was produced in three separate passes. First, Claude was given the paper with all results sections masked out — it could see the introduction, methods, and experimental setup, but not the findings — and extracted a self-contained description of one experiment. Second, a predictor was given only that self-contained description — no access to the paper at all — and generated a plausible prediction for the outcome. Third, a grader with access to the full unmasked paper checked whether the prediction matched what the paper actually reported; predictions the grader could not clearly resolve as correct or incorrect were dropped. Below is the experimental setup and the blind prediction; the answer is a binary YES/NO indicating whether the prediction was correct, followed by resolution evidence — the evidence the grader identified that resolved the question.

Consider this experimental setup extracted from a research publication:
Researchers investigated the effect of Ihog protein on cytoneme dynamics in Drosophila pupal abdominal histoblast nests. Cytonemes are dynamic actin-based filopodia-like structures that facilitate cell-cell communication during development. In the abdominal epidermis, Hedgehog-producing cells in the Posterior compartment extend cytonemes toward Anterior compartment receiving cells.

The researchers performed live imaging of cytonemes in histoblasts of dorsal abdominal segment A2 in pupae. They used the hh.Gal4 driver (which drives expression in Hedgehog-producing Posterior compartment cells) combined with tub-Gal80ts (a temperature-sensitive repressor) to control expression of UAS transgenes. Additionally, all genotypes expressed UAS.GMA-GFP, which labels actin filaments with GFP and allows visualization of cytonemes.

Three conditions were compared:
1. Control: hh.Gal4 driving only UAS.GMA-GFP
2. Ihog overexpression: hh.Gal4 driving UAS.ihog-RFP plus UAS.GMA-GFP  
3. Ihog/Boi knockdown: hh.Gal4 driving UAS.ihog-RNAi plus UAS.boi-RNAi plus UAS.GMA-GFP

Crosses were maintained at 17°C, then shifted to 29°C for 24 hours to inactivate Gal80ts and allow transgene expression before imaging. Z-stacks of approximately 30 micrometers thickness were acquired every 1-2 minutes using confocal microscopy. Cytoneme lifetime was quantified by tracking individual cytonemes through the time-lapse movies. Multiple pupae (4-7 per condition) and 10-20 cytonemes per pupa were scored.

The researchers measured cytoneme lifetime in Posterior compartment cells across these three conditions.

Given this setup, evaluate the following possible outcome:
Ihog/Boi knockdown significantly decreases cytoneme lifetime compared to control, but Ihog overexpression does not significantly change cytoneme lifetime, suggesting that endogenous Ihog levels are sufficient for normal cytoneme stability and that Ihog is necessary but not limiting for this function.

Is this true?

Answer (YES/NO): NO